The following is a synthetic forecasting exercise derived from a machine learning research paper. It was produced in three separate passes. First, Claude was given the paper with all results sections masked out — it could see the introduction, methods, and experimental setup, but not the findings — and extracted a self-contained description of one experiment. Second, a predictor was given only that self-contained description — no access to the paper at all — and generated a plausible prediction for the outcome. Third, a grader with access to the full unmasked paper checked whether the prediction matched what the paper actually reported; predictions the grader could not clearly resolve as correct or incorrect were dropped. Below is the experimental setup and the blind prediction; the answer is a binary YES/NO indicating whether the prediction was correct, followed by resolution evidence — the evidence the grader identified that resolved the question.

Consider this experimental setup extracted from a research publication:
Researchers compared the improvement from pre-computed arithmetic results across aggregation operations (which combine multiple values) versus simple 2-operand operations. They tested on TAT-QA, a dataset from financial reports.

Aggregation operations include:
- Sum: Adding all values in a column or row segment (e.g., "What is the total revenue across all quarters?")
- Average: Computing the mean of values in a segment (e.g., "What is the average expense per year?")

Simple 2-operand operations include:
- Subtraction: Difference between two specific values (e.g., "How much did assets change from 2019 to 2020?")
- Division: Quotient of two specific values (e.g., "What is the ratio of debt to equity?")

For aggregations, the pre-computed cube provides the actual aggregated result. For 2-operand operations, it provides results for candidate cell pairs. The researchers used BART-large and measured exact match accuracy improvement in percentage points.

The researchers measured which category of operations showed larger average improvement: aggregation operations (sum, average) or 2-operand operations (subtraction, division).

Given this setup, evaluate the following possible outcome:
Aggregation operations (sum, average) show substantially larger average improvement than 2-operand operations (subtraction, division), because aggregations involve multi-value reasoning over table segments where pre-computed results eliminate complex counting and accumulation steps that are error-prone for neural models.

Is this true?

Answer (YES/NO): YES